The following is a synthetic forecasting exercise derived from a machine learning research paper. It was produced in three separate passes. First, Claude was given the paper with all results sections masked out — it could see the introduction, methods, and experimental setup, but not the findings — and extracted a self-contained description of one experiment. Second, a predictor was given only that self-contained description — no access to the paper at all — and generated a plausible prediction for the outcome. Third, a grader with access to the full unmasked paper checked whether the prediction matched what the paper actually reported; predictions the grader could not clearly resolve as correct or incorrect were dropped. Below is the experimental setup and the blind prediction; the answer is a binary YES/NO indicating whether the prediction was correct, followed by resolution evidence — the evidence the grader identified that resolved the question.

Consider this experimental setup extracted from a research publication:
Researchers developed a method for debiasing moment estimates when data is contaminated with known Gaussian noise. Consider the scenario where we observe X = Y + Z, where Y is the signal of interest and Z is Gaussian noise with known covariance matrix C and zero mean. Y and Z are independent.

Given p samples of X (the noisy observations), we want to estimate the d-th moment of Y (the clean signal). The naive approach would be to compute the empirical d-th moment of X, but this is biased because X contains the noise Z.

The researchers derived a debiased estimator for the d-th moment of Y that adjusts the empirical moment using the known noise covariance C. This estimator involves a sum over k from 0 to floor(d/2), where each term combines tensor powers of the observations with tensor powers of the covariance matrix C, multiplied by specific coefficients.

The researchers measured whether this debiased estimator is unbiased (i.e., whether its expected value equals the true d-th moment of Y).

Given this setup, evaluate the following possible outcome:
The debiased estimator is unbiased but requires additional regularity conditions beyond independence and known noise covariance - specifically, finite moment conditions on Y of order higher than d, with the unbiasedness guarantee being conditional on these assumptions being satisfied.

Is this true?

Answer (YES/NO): NO